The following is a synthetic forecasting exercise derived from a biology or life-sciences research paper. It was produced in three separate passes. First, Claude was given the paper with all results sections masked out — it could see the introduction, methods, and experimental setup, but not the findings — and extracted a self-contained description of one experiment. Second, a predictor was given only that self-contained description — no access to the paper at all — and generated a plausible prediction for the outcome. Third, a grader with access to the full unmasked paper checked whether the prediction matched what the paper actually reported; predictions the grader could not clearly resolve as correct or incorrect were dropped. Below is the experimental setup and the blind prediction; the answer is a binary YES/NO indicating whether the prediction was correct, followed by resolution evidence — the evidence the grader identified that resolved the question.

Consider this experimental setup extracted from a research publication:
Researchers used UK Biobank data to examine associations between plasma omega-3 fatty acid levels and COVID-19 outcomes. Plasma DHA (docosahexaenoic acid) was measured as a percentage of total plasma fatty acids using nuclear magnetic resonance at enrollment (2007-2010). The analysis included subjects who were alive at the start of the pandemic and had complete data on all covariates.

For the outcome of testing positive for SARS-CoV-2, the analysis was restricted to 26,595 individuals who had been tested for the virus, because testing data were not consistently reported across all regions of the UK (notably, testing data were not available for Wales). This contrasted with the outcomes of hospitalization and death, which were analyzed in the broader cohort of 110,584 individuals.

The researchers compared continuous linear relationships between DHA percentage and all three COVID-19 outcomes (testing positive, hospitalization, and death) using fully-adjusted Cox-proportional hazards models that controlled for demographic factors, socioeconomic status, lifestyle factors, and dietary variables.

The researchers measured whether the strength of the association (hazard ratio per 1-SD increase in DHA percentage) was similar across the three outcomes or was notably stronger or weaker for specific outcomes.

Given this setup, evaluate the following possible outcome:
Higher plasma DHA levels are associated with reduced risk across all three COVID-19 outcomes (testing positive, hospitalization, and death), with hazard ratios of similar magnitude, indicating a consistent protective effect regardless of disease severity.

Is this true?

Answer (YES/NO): NO